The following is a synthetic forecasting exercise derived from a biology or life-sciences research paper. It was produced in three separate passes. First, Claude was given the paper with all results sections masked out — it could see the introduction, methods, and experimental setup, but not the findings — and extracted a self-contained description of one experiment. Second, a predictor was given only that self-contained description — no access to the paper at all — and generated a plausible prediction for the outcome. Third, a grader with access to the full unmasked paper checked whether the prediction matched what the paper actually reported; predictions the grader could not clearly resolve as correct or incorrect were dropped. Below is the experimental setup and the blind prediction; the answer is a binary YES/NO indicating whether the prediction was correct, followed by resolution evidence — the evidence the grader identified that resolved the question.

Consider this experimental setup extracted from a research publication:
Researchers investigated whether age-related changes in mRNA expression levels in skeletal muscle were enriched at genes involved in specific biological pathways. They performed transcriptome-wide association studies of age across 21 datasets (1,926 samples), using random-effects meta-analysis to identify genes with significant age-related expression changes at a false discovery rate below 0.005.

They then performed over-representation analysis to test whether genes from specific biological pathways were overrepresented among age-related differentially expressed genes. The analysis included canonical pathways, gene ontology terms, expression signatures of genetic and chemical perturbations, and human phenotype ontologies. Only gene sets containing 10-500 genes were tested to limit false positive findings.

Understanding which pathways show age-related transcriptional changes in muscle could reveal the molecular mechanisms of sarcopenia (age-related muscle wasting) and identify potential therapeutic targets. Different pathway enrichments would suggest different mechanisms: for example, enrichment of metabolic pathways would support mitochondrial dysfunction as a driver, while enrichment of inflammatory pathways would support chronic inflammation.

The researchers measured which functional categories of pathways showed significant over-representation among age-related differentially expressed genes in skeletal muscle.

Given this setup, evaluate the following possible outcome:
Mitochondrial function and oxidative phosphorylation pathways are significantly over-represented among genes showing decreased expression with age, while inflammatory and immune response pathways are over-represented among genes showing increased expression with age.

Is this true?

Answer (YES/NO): NO